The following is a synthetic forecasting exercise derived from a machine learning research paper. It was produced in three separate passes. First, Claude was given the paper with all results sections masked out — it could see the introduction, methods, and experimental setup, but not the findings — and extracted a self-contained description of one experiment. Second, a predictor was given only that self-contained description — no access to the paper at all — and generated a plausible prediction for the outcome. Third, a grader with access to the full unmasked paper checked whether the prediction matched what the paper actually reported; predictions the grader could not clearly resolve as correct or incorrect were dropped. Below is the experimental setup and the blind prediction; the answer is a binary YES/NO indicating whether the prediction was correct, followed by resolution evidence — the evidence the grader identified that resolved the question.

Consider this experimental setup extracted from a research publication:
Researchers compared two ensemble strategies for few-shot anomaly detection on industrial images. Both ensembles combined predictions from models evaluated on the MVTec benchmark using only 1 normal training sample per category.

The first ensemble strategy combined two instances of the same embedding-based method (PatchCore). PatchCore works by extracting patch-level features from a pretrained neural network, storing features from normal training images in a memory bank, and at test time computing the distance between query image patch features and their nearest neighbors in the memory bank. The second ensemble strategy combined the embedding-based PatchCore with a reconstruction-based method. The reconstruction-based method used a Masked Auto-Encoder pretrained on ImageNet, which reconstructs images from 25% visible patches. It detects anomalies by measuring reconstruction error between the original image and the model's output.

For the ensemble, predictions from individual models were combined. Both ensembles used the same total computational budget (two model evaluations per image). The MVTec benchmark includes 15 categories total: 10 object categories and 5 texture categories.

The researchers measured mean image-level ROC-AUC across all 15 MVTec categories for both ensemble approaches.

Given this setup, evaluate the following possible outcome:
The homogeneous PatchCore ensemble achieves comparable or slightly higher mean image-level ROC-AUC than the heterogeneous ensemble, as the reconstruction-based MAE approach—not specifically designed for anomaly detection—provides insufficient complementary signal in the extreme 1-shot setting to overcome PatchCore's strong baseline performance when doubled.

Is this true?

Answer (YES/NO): NO